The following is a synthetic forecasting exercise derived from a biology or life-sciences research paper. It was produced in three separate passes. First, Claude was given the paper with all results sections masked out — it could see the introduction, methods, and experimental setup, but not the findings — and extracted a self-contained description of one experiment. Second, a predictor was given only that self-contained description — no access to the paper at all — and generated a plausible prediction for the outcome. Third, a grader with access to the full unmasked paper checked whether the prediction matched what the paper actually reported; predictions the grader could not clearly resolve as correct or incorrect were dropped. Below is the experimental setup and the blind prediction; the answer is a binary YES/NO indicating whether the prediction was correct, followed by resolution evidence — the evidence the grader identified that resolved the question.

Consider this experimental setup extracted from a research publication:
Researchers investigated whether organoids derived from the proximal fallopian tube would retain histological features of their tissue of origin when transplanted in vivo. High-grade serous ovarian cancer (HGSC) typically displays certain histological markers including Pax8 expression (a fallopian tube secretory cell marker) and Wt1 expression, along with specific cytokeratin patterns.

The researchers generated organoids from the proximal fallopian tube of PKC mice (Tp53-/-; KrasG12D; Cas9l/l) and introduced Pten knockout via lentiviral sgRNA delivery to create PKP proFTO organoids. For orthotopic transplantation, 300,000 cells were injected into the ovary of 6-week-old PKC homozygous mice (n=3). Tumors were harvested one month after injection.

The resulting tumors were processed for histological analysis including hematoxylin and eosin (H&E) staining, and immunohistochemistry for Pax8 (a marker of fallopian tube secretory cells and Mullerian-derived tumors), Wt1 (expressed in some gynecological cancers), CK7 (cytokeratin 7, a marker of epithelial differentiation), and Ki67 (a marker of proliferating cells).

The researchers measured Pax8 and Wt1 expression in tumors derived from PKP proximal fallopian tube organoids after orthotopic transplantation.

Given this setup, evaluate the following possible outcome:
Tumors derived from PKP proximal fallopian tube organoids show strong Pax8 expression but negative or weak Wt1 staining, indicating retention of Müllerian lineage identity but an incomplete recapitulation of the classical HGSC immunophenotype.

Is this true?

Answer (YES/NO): YES